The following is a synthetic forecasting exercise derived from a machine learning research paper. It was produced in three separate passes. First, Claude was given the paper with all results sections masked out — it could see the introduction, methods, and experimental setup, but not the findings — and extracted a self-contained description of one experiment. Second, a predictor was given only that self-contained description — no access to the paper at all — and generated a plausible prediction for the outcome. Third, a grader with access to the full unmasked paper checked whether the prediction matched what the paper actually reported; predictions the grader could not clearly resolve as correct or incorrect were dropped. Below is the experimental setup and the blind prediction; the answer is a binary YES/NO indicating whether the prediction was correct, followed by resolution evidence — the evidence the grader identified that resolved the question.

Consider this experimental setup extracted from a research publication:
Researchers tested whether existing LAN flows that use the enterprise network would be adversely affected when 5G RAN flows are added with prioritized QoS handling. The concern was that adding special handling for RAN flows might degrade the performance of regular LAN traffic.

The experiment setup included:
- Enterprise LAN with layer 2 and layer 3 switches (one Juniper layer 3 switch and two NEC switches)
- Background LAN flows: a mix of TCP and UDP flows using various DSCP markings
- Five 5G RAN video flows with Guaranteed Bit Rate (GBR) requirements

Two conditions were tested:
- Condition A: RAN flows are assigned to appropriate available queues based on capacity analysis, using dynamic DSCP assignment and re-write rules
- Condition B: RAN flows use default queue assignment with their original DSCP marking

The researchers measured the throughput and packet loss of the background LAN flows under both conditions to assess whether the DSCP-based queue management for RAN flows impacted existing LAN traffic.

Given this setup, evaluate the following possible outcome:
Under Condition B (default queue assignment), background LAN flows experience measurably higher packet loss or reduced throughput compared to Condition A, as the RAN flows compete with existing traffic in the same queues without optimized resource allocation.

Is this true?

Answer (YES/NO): NO